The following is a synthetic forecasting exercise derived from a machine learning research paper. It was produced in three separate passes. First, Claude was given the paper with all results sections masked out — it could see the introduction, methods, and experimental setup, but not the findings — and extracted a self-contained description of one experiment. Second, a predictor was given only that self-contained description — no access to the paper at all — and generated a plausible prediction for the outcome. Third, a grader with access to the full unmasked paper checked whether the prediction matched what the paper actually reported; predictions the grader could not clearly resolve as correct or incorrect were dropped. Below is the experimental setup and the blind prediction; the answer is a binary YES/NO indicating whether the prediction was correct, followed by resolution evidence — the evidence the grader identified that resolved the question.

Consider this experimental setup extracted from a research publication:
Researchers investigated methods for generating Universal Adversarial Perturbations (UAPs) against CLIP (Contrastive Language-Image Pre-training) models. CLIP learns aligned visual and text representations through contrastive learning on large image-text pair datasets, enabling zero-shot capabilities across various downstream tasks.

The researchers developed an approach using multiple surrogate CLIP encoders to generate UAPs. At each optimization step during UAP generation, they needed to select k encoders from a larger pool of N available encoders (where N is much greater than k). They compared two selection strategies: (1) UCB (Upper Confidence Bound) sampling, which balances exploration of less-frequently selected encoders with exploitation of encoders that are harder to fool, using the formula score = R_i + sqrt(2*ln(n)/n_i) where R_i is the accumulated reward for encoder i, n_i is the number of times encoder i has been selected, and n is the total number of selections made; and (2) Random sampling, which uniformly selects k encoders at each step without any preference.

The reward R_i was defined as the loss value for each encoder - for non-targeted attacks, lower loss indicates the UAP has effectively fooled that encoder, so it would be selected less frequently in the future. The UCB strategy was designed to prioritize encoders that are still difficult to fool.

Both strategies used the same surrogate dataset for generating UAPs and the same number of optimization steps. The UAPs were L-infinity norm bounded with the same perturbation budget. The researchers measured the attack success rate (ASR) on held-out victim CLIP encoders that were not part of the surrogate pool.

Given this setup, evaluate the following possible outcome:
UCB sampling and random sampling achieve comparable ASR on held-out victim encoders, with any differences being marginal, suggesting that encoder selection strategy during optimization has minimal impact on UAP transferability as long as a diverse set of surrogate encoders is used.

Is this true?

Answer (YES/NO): NO